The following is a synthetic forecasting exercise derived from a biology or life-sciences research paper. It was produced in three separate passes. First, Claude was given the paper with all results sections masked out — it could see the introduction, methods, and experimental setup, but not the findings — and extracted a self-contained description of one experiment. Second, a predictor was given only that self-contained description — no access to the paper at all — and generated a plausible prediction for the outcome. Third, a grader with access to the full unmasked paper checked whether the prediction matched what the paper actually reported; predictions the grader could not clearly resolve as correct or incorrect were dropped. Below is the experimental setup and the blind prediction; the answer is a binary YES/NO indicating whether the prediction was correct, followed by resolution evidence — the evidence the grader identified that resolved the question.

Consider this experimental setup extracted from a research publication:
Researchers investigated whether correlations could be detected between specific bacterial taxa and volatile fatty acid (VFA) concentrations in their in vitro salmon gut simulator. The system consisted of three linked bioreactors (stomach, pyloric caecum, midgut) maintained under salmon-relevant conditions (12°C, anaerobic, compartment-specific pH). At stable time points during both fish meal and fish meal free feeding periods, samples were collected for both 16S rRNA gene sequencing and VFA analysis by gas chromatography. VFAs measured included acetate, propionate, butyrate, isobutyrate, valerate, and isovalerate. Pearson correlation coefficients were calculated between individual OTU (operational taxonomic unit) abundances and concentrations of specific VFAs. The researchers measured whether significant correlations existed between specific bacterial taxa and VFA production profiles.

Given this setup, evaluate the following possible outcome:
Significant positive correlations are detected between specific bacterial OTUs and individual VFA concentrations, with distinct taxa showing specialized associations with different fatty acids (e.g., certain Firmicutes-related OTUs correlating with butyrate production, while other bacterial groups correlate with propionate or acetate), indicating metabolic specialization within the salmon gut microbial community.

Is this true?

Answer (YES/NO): NO